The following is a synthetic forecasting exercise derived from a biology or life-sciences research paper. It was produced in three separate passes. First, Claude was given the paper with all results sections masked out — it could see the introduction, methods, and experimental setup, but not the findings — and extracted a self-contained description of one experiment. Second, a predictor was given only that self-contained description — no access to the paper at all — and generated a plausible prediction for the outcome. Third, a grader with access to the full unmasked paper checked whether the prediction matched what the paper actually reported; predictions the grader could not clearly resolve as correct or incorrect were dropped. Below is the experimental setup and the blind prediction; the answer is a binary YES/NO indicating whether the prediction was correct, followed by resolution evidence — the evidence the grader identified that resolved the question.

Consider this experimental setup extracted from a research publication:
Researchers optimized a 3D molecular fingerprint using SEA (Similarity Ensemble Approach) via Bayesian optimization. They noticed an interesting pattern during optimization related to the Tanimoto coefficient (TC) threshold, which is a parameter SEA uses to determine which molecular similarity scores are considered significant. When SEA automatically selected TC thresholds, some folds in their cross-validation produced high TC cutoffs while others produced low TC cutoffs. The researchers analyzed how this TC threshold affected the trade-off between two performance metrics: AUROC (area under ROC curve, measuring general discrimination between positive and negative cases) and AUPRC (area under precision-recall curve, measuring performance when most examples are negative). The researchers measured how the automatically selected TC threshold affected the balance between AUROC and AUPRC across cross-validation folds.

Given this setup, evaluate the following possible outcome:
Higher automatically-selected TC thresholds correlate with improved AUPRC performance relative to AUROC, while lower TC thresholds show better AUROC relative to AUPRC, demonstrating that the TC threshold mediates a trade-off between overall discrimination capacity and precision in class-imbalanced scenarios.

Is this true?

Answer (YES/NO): YES